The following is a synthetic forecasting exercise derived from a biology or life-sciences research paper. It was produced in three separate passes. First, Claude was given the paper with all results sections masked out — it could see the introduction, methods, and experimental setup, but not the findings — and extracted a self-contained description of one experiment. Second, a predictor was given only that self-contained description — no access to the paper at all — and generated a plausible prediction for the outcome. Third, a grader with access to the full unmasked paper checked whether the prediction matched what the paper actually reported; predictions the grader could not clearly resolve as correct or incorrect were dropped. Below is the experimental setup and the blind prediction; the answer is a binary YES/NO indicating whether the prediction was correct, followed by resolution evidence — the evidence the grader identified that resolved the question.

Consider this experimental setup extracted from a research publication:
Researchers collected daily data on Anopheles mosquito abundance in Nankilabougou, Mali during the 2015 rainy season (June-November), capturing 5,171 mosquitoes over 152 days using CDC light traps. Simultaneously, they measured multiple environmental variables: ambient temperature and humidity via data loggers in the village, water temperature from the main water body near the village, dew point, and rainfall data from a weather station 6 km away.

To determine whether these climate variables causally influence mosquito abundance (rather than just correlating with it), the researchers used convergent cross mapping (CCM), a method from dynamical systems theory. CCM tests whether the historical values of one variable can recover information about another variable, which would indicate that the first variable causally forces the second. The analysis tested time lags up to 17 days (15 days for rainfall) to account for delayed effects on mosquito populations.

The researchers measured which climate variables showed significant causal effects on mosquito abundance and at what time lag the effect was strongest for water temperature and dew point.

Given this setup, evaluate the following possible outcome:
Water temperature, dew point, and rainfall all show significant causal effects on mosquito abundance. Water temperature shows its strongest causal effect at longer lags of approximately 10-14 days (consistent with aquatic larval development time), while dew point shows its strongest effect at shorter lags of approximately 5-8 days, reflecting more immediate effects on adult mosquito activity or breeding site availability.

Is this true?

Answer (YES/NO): NO